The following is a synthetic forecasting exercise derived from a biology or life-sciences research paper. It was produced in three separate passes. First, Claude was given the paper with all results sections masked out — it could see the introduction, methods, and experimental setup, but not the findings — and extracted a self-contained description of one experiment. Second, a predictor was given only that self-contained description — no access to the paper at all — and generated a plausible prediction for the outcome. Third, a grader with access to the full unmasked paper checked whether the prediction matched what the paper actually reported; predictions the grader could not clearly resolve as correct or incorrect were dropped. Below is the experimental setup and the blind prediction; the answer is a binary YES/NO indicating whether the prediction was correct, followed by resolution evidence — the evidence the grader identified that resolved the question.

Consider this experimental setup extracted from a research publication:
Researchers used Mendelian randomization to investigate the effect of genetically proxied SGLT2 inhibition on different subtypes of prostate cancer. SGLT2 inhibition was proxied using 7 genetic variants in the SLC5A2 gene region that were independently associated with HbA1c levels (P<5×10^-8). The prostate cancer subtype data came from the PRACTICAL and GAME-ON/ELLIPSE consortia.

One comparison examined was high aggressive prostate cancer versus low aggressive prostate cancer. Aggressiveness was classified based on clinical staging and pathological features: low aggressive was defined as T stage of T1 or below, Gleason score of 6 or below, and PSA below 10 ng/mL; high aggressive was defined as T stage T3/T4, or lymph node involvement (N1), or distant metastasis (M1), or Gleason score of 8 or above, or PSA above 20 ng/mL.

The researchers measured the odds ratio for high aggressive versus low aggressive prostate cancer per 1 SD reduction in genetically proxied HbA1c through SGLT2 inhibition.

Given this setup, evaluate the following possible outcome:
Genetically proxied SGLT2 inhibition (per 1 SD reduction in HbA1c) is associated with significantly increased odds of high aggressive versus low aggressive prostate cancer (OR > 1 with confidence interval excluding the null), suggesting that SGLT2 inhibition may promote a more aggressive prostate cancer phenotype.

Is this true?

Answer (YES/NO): NO